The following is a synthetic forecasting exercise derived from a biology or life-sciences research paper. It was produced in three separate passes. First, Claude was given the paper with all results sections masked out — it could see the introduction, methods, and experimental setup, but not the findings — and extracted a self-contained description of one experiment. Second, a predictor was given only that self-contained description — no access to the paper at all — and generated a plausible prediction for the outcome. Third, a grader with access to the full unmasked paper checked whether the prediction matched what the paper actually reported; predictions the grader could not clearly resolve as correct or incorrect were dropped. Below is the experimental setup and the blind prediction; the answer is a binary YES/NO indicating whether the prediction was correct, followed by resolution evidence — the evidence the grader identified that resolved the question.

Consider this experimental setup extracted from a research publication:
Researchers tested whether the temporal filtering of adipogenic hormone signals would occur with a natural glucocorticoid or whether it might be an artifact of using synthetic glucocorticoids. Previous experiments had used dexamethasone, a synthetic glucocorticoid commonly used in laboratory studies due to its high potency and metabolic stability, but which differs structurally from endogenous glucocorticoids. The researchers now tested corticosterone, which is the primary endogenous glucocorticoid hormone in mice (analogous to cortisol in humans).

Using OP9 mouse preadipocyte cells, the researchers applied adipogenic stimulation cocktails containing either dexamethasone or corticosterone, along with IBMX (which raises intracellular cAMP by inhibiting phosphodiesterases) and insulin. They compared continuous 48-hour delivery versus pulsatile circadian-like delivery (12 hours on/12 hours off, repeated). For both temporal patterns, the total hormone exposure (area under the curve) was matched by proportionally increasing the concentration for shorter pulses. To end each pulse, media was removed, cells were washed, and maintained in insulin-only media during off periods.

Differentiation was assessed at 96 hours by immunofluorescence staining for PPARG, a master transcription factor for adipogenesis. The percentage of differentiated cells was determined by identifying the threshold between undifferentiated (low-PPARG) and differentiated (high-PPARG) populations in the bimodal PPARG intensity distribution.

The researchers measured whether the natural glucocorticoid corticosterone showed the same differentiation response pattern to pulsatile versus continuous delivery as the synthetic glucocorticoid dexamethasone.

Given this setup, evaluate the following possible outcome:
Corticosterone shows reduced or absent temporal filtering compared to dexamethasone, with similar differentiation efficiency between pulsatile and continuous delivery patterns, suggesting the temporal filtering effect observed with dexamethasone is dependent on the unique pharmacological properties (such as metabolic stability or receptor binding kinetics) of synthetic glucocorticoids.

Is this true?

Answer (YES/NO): NO